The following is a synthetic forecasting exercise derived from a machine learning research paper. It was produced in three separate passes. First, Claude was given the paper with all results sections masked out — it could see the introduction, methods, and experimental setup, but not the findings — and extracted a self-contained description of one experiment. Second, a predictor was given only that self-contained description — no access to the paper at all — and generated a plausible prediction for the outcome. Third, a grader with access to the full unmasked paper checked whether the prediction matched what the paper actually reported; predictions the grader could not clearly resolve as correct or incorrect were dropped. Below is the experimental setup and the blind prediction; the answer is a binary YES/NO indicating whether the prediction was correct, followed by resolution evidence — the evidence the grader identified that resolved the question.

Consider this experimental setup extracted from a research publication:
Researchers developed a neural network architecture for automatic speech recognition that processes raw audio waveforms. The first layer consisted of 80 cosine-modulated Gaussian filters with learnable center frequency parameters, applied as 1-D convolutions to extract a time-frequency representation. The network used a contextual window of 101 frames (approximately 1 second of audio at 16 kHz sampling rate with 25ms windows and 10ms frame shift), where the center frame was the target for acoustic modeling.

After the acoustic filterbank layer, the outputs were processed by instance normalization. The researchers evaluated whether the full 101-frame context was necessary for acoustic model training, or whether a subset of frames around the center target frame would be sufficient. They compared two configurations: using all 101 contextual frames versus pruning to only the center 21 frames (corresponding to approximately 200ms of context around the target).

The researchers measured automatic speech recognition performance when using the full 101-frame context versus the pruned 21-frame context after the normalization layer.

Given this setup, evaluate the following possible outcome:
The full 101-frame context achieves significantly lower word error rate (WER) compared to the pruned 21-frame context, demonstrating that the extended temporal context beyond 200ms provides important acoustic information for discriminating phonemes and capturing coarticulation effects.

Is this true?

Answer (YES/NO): NO